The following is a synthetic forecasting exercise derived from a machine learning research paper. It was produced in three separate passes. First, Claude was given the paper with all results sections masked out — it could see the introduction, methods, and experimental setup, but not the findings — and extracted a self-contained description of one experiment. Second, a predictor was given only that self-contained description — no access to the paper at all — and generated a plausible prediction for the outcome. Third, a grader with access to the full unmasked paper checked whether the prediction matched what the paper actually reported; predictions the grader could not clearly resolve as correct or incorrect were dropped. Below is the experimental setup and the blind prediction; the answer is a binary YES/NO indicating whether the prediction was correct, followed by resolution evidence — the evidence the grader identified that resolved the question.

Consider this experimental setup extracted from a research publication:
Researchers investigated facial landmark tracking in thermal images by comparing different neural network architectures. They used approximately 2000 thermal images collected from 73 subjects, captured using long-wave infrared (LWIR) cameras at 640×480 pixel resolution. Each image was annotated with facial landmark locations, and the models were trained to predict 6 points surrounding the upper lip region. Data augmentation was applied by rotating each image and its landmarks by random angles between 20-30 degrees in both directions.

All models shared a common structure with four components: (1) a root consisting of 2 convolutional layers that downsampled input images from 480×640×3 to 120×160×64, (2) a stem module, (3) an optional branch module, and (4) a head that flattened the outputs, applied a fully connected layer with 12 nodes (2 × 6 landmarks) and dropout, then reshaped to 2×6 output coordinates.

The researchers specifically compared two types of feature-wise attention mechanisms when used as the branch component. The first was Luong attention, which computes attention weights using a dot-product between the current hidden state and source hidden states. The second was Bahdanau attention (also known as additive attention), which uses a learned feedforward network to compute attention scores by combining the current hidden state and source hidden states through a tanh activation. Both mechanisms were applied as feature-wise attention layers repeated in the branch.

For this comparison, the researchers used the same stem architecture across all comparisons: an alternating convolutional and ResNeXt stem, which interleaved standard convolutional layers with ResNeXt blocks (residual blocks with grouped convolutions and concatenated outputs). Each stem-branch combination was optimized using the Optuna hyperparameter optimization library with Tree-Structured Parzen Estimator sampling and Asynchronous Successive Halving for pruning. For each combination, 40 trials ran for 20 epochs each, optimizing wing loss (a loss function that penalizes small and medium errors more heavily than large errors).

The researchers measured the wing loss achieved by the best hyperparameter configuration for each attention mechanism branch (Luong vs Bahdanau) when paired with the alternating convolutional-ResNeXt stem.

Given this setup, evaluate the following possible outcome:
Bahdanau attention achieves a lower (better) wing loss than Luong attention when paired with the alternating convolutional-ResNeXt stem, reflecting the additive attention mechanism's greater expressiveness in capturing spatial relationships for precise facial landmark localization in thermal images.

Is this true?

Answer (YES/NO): YES